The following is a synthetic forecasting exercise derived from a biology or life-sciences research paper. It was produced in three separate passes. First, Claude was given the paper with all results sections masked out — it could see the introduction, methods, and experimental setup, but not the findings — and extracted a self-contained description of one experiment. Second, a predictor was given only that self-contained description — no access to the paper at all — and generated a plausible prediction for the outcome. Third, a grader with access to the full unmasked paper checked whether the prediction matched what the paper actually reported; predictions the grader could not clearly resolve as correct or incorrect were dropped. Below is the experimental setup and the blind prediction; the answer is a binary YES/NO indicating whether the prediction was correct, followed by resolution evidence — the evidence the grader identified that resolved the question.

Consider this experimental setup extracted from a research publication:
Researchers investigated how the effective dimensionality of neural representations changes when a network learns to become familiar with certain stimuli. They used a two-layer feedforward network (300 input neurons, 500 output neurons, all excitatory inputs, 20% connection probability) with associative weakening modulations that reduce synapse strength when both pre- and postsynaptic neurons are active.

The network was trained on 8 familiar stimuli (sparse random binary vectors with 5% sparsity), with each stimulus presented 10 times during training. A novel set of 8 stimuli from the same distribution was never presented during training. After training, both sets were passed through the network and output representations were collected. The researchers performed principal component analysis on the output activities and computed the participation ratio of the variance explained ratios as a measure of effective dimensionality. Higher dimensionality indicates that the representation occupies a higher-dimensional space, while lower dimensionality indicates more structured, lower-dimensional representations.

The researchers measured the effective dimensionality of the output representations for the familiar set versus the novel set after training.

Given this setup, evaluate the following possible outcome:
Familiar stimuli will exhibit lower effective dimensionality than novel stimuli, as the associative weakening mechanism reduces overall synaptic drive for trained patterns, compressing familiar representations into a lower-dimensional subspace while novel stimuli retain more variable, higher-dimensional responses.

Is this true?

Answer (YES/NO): NO